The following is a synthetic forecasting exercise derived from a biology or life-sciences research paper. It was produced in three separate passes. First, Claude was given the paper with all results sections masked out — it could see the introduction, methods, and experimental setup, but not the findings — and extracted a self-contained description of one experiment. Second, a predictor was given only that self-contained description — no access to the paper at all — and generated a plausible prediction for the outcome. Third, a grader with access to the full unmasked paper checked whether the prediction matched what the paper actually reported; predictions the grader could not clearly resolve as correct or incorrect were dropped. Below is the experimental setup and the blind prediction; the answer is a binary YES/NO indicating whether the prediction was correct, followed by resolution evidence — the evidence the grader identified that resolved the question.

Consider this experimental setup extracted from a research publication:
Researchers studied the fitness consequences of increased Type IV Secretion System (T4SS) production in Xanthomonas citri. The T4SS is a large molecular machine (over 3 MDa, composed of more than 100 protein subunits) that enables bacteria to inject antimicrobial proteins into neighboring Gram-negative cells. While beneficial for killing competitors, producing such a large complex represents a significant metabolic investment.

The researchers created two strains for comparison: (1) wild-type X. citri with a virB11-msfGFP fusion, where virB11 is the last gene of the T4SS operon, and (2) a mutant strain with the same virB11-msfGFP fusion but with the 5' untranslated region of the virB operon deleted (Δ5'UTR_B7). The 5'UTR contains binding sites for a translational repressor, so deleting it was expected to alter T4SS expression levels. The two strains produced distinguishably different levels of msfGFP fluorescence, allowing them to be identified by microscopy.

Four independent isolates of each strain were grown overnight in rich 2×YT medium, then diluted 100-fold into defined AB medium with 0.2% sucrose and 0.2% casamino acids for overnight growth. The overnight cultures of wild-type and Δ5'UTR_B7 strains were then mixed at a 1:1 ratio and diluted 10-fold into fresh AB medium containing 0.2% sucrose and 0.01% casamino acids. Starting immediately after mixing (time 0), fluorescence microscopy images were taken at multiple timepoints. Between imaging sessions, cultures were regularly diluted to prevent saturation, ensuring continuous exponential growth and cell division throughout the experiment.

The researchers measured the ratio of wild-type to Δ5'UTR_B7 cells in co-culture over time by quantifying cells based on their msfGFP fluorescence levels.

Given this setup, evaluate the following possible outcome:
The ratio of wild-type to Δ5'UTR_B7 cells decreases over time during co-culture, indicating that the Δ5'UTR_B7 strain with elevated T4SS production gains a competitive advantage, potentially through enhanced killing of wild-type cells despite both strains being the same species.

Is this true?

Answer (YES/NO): NO